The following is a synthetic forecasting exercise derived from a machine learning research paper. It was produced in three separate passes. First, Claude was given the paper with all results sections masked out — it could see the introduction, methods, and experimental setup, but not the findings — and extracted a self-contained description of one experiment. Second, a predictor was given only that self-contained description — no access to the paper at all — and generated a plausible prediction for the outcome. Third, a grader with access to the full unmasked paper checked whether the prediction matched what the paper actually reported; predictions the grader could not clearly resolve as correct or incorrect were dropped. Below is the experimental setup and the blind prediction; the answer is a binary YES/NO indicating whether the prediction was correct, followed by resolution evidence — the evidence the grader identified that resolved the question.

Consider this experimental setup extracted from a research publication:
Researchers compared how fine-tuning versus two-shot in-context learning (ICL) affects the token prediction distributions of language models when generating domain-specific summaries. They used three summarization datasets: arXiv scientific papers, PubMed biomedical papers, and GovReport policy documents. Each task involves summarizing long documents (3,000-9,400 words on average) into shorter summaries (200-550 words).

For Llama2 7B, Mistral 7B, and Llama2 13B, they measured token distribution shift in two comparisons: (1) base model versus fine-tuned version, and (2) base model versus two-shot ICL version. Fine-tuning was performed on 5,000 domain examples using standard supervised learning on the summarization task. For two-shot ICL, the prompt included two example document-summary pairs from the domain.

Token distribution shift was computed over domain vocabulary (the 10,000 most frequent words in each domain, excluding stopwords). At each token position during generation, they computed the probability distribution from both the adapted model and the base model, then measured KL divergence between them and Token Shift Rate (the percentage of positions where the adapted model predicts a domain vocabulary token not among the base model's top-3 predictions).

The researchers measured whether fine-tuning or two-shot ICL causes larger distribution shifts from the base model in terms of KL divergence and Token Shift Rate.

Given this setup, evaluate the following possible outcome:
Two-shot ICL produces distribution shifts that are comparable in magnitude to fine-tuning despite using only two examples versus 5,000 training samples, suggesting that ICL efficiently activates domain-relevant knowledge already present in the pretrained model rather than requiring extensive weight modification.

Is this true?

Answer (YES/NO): NO